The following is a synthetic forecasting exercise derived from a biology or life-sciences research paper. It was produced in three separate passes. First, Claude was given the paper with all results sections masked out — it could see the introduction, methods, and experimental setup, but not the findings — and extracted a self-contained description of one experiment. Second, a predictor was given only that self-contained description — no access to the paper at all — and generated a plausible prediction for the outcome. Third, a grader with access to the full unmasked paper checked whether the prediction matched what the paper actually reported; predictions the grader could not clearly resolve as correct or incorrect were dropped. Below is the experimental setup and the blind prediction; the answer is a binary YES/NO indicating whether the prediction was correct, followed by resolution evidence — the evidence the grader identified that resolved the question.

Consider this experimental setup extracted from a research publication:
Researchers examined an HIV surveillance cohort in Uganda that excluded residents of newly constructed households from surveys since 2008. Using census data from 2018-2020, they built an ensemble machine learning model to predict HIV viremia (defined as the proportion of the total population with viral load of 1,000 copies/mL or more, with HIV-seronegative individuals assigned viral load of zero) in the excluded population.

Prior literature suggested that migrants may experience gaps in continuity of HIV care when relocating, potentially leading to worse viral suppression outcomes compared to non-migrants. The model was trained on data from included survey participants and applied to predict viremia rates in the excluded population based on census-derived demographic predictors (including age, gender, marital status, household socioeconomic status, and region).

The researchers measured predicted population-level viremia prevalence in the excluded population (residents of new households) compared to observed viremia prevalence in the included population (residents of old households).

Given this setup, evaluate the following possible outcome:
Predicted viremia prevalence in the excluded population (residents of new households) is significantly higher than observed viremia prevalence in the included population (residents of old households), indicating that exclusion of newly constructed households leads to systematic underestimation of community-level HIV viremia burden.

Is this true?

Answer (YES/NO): NO